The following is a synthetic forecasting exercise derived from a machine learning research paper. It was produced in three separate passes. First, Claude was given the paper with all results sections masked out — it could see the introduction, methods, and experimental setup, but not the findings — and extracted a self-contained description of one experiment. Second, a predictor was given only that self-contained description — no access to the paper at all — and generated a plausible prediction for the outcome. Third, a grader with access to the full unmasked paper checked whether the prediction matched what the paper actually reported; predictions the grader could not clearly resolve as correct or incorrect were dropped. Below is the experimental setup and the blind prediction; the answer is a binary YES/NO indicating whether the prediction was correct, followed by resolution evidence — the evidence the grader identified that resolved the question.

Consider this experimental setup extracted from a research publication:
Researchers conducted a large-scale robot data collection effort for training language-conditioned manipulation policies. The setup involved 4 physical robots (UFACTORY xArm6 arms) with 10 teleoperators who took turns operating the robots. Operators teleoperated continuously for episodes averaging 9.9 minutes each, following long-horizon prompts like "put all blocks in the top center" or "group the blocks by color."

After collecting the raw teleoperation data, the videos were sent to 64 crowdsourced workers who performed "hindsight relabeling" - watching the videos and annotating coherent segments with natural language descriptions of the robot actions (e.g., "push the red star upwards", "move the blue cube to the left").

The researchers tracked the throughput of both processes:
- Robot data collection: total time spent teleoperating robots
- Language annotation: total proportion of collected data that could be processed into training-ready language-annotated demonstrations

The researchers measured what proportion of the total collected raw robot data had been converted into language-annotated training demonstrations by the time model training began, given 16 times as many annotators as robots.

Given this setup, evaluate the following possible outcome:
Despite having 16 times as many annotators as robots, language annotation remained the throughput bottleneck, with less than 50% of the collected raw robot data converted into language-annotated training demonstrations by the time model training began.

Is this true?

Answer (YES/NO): YES